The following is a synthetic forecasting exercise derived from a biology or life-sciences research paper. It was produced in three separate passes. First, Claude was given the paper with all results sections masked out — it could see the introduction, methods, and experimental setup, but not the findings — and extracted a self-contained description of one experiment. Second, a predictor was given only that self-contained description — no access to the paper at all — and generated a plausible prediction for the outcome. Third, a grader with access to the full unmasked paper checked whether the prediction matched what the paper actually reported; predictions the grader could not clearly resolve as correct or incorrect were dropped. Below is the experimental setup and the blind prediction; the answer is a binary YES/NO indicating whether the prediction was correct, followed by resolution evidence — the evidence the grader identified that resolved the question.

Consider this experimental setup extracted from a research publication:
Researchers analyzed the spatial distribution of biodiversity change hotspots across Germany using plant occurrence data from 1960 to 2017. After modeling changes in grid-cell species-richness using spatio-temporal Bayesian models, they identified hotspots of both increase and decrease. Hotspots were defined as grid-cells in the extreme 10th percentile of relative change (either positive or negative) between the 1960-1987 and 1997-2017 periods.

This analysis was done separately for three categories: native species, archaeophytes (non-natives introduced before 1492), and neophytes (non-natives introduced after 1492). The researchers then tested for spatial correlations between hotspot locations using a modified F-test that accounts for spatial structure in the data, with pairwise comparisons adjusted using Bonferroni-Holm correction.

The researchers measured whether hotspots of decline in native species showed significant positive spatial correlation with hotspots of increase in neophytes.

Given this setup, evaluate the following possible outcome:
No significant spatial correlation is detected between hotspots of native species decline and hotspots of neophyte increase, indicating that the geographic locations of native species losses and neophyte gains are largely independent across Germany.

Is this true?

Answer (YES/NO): YES